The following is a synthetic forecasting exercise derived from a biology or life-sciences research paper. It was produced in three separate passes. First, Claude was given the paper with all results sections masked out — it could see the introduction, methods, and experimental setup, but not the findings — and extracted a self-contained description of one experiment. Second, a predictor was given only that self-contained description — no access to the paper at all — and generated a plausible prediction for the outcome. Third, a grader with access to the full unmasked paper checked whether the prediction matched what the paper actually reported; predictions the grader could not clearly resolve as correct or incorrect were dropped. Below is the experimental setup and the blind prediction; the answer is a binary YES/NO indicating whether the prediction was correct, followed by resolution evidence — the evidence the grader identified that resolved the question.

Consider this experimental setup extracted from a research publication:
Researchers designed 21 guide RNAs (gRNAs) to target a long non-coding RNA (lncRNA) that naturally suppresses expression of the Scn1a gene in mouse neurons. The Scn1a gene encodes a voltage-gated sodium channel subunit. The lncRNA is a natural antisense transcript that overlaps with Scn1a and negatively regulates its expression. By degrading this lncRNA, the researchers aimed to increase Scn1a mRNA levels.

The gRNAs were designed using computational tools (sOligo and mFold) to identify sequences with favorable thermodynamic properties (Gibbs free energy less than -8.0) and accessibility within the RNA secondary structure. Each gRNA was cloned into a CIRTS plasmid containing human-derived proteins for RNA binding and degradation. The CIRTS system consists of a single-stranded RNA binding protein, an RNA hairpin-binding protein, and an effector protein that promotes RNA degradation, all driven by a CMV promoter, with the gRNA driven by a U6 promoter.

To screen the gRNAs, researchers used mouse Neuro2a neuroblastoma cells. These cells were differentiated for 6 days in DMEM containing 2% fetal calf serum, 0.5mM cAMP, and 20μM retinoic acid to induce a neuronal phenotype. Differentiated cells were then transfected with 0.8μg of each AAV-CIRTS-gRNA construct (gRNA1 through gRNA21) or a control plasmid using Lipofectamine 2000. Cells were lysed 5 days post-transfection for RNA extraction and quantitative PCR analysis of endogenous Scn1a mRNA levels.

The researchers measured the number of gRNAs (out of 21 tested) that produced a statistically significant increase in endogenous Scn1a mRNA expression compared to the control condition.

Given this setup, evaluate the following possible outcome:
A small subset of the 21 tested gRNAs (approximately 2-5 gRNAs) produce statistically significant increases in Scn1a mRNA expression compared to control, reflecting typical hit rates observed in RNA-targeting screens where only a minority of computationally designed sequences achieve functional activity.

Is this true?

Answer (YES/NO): YES